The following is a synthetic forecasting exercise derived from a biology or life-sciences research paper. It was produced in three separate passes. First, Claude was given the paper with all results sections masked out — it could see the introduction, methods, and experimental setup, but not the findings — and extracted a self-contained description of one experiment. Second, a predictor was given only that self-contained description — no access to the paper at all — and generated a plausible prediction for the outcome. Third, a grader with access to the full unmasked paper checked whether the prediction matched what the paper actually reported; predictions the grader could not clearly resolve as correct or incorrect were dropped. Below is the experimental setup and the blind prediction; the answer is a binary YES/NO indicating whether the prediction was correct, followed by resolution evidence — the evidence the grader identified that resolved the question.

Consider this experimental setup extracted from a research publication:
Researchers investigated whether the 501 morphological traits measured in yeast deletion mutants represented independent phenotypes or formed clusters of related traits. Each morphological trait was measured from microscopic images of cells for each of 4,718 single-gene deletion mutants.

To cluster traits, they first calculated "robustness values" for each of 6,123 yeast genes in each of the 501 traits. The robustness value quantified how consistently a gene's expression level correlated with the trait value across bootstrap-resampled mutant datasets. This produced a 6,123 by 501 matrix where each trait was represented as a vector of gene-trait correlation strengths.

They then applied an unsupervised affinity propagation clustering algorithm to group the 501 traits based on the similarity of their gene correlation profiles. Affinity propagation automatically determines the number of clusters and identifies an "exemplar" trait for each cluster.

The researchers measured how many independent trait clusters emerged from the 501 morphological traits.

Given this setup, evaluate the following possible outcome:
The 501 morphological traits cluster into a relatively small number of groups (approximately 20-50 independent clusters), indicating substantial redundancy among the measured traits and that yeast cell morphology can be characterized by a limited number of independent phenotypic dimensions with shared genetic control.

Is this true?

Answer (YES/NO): NO